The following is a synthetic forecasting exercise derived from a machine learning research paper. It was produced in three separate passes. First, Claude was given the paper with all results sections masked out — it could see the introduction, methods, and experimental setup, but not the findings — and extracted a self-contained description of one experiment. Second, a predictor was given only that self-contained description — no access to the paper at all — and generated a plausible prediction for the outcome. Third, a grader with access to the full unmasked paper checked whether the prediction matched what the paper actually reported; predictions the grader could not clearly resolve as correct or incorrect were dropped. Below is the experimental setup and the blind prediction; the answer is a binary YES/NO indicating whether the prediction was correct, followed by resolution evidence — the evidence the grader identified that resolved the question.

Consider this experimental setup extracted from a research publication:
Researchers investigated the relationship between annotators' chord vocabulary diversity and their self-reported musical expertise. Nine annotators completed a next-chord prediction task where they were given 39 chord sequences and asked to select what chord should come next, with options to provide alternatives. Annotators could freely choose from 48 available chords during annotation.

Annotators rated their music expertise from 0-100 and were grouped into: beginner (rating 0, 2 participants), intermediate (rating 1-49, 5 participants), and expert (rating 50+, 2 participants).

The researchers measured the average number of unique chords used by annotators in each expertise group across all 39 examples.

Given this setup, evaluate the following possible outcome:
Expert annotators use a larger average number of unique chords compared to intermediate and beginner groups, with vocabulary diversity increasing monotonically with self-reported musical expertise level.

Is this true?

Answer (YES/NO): NO